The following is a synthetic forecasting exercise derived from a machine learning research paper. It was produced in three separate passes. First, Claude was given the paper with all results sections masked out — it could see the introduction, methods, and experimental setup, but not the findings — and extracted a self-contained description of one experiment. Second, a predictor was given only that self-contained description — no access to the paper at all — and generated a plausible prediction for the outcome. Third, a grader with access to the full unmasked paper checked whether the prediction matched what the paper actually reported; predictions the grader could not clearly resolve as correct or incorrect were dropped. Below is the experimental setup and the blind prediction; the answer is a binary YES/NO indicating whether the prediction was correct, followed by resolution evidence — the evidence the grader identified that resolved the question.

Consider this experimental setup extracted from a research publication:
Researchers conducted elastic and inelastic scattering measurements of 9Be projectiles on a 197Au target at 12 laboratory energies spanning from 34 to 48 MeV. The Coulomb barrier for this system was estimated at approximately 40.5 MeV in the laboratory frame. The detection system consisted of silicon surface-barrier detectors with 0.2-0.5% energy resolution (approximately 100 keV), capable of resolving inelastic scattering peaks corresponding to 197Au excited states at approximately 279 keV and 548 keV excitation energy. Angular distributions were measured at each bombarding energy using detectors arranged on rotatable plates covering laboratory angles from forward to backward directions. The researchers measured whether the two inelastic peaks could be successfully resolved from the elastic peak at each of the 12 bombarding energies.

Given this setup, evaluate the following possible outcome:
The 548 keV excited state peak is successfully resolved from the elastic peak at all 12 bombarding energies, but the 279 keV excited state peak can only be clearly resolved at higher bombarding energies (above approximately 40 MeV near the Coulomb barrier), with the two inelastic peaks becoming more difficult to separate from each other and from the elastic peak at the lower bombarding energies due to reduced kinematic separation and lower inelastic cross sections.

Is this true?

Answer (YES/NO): NO